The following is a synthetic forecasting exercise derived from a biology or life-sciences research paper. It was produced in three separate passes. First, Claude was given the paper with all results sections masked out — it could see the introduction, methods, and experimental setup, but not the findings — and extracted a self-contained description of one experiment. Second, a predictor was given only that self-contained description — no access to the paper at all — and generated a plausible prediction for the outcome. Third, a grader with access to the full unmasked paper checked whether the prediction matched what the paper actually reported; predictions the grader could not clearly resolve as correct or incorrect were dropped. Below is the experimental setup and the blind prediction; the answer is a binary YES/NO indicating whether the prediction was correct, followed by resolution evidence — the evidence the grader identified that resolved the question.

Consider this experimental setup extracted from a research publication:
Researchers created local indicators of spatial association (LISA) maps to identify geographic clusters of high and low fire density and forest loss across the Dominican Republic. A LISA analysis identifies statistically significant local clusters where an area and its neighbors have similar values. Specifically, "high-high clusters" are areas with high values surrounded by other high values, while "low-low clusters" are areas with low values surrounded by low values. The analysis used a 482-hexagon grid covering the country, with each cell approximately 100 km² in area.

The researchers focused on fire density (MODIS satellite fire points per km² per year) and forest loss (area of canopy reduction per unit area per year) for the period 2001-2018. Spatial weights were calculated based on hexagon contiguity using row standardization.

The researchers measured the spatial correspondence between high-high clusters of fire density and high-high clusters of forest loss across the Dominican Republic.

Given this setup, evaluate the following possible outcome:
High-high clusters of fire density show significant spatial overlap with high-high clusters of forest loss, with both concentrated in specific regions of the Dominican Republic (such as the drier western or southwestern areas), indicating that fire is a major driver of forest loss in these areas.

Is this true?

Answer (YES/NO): YES